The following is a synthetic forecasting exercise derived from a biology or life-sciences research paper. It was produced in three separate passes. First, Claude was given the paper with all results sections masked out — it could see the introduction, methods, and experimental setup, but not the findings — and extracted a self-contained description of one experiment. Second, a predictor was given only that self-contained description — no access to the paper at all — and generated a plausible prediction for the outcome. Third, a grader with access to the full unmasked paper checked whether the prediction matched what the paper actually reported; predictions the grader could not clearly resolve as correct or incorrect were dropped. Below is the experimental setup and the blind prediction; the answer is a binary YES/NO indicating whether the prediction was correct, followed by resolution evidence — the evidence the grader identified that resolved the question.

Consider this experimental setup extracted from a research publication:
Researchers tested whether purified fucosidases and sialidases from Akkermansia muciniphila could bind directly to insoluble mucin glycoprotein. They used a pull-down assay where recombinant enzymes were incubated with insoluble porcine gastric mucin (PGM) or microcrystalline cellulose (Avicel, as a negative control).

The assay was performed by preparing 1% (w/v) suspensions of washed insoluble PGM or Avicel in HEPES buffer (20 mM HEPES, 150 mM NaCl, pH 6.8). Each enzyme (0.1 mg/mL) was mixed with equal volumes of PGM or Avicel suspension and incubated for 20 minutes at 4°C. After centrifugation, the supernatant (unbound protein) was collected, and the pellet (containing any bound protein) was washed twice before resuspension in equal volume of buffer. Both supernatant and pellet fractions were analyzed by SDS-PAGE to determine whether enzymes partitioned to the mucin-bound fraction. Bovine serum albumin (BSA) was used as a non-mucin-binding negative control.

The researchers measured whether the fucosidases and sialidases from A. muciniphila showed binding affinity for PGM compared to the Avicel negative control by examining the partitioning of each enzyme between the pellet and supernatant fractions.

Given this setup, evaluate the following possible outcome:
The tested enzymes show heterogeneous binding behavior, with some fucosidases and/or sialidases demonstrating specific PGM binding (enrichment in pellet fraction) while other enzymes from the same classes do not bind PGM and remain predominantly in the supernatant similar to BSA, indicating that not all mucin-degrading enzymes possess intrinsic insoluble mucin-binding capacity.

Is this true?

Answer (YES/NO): YES